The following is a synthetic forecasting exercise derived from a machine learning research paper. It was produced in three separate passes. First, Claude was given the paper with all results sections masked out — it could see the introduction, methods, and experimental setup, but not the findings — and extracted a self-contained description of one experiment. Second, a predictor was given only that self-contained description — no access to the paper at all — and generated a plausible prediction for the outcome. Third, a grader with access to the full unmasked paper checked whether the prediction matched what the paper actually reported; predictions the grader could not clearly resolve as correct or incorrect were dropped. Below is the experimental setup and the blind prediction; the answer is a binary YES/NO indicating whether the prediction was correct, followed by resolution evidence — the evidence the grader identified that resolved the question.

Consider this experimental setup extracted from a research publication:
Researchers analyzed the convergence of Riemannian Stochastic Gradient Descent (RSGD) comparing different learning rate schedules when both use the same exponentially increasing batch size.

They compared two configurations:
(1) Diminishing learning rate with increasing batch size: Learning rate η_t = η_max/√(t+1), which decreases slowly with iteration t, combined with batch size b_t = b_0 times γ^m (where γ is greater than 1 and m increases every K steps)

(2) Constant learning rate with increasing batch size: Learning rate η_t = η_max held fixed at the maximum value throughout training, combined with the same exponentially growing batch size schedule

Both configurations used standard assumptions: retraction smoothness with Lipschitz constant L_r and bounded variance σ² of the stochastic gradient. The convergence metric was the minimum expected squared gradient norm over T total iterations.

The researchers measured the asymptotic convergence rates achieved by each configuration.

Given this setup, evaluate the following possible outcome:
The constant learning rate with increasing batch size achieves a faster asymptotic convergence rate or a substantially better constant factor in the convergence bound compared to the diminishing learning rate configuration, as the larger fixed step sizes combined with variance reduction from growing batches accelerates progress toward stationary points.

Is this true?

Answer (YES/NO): YES